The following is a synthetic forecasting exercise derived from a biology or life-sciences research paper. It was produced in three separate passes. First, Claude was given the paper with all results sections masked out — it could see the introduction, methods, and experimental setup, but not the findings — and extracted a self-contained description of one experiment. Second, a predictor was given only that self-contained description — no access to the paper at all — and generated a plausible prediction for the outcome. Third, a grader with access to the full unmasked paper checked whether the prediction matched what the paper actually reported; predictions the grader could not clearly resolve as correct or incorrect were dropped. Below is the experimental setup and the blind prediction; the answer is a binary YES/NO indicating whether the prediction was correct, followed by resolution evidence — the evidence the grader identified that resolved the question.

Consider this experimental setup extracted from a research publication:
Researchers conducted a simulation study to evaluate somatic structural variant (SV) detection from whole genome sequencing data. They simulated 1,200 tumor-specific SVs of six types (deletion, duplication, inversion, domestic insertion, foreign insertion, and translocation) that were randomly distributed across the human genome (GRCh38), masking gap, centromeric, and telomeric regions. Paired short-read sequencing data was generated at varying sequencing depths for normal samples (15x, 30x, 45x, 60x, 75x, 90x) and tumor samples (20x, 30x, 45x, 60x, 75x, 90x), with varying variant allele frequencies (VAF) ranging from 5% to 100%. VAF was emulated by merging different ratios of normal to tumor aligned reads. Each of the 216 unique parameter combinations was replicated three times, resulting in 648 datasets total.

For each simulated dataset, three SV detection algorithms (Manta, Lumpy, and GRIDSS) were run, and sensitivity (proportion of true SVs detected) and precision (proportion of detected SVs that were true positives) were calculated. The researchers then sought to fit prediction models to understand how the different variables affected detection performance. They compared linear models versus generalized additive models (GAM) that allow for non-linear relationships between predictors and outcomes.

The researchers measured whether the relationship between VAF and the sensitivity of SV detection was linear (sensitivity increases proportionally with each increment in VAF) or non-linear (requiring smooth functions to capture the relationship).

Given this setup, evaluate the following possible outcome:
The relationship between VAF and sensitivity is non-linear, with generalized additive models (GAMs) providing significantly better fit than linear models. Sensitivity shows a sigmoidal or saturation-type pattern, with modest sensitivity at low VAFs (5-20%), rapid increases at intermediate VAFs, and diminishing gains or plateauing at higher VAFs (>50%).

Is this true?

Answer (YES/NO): NO